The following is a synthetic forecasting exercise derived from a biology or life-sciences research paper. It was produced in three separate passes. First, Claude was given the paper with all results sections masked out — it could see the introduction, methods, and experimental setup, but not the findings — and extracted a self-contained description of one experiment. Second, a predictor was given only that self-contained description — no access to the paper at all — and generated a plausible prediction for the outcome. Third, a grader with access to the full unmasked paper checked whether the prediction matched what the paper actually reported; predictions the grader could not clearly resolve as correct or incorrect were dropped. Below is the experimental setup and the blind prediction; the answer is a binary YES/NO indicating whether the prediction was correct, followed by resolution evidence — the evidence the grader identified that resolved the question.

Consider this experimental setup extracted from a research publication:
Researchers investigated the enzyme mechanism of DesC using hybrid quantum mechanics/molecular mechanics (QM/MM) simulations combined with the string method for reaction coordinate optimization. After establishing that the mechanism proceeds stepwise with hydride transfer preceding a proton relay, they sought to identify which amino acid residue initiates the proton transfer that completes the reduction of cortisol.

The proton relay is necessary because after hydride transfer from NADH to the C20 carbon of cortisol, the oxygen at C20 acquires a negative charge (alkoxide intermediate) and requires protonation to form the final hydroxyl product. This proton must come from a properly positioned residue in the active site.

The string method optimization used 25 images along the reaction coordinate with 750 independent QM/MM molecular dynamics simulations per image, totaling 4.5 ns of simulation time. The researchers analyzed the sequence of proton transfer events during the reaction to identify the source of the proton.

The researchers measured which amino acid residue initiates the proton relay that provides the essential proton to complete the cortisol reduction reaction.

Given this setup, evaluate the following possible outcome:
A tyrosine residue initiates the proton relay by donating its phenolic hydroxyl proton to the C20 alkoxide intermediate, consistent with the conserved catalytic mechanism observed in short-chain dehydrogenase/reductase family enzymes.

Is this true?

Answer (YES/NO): NO